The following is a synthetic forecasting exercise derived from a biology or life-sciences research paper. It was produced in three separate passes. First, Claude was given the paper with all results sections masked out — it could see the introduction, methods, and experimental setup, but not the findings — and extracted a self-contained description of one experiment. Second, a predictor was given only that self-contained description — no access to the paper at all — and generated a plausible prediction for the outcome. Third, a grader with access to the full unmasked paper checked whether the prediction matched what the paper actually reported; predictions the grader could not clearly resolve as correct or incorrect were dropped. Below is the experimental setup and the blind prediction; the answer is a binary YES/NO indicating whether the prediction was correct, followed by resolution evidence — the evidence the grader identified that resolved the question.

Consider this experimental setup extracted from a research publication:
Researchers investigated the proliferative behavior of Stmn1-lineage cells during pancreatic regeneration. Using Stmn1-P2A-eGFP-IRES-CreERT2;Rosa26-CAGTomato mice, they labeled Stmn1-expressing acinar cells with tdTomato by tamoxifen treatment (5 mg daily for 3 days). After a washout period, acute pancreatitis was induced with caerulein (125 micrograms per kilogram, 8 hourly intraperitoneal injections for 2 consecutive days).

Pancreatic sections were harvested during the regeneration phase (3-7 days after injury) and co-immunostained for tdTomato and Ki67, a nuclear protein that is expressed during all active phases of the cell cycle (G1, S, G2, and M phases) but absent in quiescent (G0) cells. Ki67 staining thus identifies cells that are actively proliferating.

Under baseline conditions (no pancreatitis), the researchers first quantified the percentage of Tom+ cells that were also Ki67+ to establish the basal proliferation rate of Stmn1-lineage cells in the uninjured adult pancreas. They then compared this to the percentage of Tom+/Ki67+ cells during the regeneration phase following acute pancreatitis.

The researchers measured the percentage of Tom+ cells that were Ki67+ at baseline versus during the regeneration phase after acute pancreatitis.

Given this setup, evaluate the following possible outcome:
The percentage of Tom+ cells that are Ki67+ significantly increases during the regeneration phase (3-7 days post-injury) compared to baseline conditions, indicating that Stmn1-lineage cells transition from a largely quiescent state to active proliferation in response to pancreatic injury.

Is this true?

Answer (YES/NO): YES